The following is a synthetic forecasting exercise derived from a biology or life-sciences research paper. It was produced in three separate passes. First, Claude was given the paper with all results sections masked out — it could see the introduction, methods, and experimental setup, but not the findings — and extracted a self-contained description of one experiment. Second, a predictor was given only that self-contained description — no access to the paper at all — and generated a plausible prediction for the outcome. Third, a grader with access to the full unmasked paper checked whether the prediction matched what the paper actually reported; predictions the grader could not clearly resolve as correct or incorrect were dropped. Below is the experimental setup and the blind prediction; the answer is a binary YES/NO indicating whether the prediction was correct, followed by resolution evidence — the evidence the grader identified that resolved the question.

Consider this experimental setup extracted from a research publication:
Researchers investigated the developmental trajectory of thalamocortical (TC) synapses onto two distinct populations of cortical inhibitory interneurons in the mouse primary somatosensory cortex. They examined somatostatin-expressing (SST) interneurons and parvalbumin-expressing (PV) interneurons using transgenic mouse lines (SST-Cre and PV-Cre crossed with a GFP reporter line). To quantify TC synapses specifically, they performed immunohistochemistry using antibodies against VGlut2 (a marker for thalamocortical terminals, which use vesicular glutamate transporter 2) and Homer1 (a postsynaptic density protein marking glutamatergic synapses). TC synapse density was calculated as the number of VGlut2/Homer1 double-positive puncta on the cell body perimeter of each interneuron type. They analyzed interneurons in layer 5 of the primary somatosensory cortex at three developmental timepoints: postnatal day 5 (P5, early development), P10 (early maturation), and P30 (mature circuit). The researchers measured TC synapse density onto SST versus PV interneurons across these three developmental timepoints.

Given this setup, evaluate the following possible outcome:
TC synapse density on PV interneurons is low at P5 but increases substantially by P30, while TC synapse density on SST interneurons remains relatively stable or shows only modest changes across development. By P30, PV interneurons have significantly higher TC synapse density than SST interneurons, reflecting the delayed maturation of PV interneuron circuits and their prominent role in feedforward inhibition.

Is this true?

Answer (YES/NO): NO